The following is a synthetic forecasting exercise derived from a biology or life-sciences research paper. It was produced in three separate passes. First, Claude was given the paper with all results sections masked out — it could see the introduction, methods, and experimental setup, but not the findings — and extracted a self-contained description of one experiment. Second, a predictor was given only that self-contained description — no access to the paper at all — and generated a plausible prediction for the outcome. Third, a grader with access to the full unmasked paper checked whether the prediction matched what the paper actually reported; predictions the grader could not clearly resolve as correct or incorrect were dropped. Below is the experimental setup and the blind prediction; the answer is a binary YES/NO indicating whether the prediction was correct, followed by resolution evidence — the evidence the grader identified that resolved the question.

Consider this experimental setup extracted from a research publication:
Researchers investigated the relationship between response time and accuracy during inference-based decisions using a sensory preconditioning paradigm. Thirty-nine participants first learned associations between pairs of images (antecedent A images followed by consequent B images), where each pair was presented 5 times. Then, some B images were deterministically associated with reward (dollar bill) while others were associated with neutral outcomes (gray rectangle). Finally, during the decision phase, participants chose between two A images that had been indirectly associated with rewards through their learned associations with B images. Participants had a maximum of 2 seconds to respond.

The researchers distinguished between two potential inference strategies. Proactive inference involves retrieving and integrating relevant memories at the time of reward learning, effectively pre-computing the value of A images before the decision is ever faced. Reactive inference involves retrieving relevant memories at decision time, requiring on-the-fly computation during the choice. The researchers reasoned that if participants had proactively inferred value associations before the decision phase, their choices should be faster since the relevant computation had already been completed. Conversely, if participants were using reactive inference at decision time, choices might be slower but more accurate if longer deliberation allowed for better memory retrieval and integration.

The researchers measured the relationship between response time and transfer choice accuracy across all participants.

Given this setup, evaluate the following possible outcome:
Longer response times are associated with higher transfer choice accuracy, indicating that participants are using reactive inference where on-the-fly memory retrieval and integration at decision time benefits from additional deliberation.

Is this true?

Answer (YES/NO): NO